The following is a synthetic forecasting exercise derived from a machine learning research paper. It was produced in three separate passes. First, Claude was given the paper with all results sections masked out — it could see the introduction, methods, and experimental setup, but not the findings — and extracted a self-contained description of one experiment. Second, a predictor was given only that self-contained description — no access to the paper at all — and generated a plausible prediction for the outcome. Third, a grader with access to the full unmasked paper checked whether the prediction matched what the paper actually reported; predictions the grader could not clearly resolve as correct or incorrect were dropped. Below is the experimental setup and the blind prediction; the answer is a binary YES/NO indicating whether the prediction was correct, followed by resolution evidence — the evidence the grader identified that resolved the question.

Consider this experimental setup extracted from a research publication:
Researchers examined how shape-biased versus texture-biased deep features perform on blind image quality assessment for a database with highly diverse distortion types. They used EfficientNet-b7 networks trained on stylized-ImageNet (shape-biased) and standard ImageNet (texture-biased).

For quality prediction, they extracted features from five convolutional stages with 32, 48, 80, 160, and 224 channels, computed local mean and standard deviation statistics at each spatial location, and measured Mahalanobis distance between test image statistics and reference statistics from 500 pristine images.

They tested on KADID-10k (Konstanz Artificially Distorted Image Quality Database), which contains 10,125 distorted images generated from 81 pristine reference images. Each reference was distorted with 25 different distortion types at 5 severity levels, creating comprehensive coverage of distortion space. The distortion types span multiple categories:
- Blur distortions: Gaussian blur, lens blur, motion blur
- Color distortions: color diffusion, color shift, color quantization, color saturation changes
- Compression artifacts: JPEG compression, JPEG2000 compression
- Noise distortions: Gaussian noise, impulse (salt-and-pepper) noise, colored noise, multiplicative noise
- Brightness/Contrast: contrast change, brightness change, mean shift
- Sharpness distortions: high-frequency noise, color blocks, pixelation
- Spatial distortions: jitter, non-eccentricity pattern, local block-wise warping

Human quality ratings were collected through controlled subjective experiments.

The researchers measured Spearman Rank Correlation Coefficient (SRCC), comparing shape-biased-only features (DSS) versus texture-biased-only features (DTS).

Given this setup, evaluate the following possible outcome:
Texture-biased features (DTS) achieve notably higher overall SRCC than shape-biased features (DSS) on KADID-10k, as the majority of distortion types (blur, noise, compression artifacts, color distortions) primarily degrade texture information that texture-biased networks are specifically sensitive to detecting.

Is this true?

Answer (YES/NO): NO